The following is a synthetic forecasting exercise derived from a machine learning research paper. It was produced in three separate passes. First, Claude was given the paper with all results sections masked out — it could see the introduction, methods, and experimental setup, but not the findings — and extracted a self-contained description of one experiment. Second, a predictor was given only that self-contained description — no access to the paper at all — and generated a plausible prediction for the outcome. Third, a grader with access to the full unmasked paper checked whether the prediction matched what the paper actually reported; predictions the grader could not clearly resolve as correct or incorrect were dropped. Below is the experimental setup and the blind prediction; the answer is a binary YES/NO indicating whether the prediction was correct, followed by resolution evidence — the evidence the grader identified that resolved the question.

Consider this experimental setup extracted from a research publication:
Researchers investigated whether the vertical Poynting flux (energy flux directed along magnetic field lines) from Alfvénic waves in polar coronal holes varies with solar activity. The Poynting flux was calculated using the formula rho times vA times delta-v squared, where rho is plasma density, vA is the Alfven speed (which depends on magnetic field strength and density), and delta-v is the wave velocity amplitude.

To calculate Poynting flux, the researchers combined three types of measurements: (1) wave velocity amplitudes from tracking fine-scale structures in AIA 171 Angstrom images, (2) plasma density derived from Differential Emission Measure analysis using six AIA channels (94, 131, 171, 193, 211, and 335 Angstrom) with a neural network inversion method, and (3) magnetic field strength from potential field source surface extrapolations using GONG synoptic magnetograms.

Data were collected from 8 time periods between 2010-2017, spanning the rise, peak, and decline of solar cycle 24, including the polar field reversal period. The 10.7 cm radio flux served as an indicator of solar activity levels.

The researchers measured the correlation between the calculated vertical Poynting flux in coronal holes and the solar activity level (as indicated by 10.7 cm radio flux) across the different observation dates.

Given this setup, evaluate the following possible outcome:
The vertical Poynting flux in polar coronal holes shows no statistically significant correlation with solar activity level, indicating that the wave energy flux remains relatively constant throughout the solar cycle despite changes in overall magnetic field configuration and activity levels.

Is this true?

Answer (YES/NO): YES